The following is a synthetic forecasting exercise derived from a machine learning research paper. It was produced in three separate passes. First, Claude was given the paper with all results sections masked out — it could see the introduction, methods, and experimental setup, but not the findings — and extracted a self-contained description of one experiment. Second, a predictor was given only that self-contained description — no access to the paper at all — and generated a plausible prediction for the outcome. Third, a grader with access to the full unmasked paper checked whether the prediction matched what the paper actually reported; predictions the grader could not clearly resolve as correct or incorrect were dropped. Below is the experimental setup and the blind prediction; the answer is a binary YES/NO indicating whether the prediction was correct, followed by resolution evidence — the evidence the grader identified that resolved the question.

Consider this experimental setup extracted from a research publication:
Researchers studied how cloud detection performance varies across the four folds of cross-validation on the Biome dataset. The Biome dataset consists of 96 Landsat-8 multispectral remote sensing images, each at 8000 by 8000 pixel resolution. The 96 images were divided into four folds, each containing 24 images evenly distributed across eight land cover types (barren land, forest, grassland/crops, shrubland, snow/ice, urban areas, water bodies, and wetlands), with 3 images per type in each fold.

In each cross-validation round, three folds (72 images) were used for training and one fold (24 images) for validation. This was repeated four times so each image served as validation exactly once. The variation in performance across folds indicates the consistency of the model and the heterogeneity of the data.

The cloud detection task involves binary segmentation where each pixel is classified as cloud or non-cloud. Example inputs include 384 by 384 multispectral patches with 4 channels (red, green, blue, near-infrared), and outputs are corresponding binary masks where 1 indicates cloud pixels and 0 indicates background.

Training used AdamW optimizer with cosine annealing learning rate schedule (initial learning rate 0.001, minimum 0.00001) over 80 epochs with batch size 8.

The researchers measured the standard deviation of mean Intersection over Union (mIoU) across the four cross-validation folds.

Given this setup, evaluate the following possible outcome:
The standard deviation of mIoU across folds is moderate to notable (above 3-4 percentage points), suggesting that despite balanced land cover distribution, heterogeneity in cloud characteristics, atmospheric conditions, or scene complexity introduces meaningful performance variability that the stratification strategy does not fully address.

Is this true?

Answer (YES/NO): NO